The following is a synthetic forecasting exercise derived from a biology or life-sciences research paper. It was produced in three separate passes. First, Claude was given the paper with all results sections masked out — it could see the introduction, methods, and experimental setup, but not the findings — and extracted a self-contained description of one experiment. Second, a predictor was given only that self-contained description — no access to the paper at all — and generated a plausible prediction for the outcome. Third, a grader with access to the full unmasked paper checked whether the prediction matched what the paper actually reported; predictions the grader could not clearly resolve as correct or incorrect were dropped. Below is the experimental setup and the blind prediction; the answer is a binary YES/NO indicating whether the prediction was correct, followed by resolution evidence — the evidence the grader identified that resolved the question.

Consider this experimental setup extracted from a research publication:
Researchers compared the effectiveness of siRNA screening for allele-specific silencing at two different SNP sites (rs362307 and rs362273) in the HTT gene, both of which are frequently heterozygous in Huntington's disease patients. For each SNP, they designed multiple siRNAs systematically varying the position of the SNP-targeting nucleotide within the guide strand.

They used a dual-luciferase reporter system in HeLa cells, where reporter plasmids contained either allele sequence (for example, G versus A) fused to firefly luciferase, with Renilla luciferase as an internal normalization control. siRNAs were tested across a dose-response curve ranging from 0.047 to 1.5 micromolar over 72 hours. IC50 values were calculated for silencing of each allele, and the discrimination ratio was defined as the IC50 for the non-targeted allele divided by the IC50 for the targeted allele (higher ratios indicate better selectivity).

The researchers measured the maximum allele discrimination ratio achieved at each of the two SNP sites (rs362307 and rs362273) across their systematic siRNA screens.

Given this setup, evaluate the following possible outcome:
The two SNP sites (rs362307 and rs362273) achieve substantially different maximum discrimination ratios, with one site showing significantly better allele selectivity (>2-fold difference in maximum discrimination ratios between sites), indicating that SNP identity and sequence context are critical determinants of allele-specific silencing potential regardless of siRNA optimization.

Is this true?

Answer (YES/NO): YES